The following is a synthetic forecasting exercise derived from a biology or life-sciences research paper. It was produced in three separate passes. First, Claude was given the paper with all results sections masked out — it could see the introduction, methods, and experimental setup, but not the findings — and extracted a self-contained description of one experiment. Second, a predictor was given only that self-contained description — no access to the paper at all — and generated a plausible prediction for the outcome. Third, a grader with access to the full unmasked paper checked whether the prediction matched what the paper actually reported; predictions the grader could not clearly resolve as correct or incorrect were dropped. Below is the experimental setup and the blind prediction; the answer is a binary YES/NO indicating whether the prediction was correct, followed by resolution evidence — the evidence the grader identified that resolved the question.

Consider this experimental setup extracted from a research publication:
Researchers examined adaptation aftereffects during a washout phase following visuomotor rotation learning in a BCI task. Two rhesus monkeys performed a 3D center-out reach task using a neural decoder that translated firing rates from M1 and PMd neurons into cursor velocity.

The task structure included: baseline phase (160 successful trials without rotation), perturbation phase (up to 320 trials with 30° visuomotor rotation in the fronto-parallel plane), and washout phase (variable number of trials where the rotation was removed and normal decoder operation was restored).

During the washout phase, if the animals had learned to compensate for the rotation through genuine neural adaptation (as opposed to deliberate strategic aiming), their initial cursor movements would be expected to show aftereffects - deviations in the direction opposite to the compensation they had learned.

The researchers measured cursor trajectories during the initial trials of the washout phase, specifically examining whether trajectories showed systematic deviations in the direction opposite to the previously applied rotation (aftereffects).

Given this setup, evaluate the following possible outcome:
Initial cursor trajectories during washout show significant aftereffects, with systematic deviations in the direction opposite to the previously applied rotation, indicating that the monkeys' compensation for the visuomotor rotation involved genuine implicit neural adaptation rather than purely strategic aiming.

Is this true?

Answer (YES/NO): YES